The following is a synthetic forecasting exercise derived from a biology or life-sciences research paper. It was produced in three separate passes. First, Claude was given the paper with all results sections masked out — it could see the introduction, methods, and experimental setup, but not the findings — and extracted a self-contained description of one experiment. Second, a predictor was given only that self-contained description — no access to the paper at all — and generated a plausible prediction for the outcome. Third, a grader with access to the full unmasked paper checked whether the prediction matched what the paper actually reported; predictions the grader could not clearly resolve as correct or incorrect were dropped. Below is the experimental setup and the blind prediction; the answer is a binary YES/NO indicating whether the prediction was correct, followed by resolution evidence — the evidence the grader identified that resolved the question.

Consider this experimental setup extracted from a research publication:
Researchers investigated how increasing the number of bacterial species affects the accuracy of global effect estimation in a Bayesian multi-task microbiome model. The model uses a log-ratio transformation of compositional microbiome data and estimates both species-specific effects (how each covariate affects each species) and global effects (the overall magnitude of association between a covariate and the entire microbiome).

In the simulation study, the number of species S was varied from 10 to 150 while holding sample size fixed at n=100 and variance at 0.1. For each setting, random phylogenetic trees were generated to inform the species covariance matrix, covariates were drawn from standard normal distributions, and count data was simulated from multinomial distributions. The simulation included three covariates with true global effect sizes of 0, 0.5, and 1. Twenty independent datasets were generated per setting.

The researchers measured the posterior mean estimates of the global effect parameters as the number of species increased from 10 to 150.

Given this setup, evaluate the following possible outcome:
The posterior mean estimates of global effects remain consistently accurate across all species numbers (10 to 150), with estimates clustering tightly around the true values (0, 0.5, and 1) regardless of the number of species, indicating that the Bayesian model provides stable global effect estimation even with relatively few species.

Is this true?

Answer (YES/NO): NO